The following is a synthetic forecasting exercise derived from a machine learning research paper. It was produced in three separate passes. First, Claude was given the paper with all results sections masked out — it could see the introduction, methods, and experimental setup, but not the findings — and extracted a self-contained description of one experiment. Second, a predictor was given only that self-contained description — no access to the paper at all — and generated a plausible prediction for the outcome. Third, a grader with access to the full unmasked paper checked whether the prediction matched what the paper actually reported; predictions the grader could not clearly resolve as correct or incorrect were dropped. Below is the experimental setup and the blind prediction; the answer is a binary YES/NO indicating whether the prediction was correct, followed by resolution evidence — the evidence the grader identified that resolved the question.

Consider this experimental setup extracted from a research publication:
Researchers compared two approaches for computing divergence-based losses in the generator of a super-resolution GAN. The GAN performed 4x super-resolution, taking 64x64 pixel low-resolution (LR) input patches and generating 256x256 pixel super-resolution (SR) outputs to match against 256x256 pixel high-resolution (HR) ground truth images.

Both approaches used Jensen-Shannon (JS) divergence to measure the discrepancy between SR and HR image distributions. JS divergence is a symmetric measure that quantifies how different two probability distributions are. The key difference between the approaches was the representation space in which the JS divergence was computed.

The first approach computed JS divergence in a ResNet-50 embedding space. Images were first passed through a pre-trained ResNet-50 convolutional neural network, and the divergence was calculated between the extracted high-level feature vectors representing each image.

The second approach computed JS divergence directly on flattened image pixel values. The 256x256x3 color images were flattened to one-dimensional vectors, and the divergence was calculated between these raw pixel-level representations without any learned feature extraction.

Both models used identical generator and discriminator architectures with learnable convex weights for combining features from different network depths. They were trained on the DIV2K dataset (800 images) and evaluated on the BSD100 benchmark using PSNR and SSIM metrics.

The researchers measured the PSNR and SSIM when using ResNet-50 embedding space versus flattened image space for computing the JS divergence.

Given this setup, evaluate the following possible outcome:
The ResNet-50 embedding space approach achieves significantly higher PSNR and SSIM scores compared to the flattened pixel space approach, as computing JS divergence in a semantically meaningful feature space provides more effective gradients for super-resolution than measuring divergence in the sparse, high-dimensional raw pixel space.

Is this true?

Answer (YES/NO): NO